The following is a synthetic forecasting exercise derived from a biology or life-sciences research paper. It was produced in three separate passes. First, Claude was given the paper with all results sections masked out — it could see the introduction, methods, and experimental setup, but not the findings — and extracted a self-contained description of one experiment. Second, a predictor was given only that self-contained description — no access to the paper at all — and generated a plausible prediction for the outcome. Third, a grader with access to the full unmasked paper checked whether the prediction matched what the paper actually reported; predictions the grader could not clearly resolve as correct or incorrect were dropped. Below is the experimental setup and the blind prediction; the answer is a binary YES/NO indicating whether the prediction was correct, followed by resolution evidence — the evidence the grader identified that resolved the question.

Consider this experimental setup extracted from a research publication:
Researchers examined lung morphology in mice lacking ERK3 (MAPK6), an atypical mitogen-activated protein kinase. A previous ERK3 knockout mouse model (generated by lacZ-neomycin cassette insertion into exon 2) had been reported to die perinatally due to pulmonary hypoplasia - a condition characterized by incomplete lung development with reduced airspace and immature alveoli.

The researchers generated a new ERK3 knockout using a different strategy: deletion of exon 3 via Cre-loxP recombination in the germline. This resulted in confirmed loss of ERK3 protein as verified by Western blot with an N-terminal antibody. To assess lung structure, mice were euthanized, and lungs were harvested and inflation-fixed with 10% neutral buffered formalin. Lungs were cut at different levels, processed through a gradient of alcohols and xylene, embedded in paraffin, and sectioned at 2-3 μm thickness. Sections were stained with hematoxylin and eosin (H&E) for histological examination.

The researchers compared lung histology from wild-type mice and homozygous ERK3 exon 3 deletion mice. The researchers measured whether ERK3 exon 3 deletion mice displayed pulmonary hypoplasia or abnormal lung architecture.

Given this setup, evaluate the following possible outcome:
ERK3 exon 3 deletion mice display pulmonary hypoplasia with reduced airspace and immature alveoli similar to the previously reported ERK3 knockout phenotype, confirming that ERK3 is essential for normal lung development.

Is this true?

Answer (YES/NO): NO